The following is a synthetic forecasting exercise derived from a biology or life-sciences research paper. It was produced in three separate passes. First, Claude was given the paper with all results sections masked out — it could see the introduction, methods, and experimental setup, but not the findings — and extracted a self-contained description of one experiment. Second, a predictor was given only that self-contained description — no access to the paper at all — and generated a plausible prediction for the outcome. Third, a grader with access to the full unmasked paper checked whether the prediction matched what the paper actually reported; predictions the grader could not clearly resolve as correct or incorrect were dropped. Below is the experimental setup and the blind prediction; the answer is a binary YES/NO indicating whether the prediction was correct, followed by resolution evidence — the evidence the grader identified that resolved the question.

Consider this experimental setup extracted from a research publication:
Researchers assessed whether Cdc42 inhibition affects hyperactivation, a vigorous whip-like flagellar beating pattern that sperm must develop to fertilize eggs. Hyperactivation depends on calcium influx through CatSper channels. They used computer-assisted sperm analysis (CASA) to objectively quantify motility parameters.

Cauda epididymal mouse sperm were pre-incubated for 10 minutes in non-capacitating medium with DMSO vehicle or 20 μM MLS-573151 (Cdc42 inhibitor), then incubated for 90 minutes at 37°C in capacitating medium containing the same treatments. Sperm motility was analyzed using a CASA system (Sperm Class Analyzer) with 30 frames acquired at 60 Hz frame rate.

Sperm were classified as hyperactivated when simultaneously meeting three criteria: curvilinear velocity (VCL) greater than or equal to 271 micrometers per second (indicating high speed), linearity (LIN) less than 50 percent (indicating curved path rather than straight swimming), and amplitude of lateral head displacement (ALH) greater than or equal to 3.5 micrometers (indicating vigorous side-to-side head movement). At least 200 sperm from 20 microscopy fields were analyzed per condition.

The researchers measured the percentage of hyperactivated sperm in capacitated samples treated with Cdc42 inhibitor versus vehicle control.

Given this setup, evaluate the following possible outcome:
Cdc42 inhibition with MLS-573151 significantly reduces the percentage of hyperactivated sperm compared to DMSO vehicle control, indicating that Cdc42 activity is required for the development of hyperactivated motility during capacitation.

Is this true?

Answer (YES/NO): YES